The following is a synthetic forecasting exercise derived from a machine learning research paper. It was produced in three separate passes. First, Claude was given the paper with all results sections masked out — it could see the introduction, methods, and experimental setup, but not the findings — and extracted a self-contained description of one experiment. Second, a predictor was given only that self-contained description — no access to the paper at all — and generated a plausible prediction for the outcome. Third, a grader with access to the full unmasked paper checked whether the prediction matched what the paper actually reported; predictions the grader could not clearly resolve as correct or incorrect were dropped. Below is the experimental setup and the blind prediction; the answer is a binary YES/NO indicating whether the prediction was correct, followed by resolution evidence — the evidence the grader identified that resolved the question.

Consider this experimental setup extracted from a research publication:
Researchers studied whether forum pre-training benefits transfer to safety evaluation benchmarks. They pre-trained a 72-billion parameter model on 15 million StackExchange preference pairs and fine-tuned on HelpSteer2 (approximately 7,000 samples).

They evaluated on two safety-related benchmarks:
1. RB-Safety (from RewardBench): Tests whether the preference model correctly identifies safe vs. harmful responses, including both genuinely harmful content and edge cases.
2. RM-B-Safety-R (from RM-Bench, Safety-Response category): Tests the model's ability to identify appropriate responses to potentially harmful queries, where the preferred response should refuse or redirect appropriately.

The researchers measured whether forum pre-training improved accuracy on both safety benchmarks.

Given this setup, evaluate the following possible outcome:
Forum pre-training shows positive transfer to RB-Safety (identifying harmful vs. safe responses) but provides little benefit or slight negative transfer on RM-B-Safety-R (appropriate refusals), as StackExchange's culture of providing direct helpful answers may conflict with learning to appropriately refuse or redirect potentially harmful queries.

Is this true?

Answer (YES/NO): NO